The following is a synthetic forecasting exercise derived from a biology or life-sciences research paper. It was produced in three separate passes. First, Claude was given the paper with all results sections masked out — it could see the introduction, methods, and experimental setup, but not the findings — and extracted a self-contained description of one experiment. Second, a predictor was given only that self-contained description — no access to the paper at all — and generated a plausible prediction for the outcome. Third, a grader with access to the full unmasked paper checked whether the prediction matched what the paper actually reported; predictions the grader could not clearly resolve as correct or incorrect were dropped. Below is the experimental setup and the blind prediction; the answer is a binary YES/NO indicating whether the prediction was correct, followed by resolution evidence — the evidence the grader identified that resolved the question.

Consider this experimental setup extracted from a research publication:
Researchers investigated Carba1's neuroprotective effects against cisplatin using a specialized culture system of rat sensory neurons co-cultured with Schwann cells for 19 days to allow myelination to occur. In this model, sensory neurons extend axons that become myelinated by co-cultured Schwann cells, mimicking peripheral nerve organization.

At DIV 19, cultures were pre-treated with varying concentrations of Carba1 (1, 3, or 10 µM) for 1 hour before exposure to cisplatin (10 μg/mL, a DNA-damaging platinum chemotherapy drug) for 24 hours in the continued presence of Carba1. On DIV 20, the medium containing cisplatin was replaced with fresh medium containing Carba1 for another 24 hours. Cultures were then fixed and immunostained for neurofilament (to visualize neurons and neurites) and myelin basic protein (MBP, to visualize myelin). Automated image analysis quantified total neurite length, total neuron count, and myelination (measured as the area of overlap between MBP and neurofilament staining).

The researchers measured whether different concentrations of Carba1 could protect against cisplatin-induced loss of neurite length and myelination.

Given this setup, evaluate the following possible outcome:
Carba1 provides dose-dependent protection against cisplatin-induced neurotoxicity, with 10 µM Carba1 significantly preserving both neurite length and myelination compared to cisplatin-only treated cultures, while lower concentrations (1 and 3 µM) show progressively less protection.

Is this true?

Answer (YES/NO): NO